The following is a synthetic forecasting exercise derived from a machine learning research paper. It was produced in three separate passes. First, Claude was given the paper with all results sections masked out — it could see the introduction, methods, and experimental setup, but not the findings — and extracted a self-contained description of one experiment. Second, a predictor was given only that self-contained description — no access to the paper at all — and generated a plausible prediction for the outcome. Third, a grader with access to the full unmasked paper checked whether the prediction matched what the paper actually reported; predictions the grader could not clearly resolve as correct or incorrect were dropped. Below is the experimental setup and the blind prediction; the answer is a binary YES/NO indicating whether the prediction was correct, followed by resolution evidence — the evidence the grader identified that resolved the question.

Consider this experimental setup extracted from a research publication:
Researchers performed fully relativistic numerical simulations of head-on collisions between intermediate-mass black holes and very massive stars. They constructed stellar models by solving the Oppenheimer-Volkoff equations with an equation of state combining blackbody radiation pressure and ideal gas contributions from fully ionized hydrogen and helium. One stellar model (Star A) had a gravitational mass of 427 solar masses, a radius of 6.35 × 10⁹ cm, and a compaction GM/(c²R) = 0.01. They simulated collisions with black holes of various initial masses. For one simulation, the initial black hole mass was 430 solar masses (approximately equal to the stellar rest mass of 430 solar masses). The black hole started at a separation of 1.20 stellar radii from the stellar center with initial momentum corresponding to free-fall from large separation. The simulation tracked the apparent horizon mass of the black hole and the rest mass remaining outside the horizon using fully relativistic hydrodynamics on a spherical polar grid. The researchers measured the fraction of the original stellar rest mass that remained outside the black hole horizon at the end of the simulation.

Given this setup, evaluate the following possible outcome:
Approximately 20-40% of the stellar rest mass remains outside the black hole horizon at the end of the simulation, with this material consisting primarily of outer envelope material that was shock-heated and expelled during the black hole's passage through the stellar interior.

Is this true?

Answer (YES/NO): NO